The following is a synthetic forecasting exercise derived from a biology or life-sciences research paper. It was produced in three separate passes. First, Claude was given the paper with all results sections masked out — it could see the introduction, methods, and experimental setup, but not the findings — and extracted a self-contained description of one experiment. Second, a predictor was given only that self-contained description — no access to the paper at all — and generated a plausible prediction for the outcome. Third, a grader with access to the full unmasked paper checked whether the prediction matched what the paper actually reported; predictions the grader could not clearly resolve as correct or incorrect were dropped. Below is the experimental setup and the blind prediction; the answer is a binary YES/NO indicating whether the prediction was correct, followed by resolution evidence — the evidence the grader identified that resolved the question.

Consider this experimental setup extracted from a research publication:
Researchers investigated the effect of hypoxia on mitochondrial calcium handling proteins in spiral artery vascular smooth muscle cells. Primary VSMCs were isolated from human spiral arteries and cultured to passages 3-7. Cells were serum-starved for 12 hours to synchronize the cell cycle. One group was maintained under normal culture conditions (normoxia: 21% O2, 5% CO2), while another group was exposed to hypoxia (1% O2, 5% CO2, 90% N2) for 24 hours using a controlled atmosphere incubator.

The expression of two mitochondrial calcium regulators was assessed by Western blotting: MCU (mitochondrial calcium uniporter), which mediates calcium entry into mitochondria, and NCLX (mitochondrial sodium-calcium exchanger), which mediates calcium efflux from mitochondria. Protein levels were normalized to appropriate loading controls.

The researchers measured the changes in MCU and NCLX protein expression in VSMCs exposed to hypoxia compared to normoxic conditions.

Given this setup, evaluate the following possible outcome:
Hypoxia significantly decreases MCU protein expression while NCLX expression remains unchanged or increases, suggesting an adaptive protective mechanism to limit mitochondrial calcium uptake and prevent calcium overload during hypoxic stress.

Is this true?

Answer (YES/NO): NO